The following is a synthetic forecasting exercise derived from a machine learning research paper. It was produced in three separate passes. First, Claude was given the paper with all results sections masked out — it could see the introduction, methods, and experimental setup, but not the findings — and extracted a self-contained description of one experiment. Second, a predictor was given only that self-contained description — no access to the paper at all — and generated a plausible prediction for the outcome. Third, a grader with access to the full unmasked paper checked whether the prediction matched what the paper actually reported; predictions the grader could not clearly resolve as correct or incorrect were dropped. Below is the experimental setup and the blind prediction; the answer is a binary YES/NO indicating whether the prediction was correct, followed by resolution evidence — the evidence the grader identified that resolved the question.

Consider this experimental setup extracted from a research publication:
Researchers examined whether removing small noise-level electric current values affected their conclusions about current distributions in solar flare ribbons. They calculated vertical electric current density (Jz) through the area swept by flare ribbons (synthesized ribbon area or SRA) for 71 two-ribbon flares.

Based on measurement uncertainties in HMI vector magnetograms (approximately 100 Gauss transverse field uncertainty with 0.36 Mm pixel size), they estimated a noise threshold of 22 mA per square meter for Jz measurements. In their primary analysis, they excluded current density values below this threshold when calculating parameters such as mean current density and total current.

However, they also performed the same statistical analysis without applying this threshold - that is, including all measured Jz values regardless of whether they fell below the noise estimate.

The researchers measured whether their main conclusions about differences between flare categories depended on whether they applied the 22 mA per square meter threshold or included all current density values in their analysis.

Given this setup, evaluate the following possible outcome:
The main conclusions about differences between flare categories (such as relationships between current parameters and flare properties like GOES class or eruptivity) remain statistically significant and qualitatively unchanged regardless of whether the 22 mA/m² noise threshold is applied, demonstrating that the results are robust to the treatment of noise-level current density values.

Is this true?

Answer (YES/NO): YES